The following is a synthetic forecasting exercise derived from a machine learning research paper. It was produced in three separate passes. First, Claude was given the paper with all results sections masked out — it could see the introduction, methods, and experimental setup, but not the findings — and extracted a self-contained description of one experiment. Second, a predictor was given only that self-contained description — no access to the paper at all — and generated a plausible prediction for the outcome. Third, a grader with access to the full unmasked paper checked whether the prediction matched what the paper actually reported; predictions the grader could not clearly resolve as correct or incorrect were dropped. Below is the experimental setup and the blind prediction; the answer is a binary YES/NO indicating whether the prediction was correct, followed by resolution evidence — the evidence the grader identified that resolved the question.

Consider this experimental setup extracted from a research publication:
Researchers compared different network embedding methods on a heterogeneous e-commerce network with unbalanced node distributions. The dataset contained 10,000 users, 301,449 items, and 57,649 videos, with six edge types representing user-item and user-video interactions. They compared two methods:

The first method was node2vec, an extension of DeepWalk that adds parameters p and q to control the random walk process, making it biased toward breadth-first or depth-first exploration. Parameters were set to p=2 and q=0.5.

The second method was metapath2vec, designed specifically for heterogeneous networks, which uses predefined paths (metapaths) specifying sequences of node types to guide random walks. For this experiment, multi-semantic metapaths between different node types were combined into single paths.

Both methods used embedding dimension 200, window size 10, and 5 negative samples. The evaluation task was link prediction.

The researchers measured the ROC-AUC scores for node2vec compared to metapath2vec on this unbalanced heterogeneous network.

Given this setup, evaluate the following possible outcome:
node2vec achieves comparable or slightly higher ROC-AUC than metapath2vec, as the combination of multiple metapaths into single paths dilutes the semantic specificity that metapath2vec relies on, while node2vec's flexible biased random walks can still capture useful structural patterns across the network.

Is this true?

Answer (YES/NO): YES